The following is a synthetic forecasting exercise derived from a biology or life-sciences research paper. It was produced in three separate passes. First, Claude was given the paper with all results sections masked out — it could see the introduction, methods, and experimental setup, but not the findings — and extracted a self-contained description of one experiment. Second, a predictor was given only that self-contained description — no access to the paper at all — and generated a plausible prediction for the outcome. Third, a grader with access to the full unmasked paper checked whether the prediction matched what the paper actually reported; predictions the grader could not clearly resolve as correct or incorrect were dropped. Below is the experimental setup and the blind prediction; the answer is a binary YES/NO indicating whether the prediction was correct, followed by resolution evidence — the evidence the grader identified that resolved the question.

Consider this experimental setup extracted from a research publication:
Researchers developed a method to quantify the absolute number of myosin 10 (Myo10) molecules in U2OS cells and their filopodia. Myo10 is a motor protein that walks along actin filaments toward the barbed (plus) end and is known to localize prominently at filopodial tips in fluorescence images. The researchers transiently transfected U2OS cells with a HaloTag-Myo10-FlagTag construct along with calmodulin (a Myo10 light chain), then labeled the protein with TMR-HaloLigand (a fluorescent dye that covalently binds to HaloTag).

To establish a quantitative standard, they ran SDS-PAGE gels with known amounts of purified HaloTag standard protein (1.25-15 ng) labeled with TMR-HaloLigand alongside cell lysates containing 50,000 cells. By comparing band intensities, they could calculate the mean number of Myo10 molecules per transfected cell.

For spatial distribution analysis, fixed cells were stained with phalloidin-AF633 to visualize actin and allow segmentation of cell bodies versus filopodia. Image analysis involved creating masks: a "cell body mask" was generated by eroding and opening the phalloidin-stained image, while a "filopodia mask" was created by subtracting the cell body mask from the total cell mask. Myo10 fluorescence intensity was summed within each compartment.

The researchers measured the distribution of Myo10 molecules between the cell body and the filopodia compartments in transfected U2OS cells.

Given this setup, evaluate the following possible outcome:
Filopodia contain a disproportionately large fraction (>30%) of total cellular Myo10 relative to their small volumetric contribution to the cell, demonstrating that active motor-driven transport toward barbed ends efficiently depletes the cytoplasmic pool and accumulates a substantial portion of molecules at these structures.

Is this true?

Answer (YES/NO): NO